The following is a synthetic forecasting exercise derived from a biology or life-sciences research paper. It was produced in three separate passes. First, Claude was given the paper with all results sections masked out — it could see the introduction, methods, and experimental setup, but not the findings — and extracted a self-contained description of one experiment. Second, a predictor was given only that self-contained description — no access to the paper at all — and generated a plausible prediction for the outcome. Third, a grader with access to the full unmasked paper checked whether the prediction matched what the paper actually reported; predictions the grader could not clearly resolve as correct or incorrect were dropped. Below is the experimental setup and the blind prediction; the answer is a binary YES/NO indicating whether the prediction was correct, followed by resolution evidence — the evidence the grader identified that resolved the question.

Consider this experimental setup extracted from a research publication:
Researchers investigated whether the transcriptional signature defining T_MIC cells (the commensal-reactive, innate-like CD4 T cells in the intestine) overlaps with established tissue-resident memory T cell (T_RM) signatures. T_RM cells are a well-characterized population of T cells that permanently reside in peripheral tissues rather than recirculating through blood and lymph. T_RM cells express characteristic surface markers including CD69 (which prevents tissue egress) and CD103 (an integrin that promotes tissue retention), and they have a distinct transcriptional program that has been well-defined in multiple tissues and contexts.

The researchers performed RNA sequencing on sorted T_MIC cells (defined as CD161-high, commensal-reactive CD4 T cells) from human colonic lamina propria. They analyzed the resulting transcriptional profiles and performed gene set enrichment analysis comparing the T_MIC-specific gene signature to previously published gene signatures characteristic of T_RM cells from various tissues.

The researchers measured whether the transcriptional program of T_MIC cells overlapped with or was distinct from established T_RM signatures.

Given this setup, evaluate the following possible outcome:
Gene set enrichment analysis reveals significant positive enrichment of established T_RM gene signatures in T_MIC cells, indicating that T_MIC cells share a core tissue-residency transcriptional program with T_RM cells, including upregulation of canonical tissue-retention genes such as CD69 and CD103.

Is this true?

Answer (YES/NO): NO